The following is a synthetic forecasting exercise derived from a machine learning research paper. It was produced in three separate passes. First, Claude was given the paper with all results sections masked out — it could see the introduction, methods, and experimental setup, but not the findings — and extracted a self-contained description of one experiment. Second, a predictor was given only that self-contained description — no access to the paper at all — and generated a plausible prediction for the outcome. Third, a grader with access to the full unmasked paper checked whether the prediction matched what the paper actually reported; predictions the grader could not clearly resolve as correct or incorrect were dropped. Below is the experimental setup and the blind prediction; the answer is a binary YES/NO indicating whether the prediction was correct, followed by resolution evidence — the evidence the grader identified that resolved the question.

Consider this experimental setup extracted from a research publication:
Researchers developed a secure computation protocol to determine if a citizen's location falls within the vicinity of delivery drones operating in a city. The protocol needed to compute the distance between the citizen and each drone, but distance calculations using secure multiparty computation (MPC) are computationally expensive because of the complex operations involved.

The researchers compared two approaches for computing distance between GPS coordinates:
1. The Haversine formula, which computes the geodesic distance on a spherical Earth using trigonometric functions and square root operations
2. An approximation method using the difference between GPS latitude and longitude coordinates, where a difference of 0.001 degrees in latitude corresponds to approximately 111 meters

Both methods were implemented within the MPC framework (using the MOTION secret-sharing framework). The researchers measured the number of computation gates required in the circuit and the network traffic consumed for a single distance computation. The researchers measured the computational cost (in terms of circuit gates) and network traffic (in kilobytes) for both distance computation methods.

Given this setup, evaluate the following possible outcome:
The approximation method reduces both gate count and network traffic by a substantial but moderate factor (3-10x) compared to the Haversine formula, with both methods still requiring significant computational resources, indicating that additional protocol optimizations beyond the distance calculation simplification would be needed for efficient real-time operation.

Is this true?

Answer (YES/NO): NO